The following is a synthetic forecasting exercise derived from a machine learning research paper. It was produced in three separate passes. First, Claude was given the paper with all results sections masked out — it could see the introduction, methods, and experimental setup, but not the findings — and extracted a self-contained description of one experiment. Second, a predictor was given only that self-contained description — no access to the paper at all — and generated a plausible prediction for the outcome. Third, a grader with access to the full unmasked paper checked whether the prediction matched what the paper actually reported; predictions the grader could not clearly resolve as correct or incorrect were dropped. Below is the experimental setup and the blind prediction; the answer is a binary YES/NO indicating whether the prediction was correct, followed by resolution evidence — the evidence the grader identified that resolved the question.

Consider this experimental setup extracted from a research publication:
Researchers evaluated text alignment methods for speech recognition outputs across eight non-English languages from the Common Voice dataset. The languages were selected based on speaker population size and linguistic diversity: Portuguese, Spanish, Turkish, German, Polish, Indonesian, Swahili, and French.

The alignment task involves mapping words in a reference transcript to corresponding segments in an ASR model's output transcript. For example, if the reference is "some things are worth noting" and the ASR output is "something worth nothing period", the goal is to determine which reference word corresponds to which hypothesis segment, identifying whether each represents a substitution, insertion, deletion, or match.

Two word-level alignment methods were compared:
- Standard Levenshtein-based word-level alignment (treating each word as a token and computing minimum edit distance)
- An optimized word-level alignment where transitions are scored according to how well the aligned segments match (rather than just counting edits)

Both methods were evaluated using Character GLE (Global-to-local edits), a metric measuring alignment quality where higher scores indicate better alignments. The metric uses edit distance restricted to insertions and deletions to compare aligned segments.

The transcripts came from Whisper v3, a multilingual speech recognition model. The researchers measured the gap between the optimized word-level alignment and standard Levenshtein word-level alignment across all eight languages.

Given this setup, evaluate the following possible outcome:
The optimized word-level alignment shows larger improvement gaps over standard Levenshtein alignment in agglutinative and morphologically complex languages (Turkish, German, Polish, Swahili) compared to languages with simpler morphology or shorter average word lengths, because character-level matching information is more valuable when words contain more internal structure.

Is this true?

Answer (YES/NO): NO